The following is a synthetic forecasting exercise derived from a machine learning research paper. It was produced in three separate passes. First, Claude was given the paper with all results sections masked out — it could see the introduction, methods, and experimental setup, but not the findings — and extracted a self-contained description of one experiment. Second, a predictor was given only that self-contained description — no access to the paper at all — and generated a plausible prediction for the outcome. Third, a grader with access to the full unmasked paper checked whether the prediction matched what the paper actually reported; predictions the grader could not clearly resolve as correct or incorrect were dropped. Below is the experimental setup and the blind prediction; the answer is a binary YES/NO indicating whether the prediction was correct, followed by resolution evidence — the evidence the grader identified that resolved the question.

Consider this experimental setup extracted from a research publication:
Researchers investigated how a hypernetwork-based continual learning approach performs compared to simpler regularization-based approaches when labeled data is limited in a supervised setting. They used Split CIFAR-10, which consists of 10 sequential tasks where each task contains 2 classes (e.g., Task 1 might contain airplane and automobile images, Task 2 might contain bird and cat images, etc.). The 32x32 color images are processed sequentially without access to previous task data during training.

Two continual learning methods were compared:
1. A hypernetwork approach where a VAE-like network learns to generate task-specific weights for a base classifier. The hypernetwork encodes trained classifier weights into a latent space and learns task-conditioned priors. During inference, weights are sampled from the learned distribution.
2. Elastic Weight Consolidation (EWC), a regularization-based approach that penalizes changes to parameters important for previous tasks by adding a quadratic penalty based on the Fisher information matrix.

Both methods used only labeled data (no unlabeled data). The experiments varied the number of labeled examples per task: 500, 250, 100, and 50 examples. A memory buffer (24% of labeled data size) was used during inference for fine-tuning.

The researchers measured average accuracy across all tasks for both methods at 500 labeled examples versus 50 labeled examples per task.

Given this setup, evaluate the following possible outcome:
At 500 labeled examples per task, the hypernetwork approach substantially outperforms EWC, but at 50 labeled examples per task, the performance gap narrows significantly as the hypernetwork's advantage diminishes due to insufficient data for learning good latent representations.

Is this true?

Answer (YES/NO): NO